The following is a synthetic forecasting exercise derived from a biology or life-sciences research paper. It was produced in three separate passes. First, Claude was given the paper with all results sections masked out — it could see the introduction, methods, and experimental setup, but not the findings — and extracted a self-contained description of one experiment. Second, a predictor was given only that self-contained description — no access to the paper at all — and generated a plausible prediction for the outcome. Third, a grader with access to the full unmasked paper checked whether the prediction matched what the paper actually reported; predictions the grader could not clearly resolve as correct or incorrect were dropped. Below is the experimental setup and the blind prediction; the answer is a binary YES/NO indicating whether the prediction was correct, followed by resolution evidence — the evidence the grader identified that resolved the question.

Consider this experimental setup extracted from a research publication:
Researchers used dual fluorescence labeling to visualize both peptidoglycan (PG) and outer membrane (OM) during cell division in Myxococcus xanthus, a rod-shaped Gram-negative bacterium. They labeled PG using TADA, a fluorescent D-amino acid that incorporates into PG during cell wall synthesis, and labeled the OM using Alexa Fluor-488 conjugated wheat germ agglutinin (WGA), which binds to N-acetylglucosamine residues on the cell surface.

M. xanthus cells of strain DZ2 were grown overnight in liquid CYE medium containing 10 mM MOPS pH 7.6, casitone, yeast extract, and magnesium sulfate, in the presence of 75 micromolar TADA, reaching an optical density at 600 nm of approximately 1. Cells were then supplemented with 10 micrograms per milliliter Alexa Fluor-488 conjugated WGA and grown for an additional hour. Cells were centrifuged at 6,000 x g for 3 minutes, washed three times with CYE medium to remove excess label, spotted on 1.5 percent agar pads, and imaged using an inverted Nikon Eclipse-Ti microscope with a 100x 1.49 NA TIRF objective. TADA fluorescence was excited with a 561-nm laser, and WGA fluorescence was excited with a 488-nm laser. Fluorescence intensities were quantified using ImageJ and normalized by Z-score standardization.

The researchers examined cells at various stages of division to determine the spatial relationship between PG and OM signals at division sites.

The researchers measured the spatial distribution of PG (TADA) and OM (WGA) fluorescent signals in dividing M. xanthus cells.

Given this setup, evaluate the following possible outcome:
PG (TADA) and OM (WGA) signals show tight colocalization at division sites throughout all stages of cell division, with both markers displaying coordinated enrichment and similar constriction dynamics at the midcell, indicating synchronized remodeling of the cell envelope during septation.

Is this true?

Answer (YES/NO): NO